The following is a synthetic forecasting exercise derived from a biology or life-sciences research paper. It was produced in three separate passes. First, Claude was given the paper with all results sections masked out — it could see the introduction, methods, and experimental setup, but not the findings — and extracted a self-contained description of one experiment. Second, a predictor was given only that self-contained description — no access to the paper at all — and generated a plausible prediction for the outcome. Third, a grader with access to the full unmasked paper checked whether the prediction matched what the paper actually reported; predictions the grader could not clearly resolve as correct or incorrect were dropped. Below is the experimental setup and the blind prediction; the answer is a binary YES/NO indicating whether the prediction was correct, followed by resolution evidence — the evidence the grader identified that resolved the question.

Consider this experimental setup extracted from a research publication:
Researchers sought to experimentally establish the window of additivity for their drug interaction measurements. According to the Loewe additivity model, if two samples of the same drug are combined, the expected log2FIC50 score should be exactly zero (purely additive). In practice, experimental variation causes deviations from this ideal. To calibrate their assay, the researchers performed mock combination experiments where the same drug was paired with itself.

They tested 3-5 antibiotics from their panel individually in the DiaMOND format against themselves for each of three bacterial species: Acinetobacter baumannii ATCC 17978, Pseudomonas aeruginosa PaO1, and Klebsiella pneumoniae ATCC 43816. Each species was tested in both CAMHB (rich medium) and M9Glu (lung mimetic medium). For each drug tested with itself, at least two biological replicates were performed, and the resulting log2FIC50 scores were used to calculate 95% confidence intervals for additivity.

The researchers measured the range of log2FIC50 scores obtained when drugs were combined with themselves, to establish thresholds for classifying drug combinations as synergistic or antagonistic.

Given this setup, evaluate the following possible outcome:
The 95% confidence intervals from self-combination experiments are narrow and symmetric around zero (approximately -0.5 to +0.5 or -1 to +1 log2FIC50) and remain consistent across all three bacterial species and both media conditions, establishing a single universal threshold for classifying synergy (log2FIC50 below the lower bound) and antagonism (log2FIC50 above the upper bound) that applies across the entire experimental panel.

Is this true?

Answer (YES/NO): NO